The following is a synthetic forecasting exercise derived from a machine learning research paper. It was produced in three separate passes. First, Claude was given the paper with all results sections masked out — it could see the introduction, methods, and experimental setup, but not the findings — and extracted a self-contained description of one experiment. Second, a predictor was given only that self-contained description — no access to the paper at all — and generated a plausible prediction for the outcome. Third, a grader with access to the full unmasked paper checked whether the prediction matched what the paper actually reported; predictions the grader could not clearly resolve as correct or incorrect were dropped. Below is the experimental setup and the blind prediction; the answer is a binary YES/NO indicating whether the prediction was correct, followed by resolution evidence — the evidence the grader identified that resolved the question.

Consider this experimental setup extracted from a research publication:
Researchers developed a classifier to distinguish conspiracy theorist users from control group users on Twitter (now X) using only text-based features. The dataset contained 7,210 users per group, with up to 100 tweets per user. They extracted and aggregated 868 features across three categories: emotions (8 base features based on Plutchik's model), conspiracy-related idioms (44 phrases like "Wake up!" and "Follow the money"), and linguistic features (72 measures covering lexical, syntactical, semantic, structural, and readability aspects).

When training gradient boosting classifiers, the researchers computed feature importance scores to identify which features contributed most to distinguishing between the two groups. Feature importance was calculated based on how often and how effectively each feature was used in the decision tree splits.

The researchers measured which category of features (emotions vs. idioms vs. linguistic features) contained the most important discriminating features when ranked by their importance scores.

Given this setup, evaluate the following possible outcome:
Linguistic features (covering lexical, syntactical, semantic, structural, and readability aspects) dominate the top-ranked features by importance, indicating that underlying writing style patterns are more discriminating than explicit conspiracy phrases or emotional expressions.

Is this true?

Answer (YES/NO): YES